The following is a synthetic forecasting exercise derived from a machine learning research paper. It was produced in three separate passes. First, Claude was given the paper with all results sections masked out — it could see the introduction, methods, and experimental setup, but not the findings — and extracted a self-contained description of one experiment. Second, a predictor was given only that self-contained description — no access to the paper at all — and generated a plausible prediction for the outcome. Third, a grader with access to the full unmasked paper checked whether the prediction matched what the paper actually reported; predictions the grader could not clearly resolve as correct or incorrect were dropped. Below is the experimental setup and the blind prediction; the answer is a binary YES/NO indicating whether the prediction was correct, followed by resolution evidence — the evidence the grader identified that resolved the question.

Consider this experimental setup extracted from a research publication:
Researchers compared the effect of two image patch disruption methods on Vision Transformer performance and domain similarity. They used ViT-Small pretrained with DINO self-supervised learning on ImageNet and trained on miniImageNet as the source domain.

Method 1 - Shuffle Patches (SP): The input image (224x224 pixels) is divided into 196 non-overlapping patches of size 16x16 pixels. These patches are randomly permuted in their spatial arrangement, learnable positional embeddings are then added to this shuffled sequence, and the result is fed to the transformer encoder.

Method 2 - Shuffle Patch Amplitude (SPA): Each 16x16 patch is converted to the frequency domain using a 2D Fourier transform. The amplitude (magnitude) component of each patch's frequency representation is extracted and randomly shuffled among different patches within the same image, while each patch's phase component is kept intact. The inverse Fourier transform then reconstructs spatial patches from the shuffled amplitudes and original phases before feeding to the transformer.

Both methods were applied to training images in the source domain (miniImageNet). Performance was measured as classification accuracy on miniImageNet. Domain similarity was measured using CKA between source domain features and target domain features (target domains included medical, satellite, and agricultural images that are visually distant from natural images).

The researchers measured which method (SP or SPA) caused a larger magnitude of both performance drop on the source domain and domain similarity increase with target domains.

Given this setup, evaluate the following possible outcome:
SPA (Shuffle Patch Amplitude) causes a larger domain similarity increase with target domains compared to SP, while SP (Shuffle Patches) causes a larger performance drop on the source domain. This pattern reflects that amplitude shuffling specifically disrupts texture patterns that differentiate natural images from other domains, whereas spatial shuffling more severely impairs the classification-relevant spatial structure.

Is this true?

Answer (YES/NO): NO